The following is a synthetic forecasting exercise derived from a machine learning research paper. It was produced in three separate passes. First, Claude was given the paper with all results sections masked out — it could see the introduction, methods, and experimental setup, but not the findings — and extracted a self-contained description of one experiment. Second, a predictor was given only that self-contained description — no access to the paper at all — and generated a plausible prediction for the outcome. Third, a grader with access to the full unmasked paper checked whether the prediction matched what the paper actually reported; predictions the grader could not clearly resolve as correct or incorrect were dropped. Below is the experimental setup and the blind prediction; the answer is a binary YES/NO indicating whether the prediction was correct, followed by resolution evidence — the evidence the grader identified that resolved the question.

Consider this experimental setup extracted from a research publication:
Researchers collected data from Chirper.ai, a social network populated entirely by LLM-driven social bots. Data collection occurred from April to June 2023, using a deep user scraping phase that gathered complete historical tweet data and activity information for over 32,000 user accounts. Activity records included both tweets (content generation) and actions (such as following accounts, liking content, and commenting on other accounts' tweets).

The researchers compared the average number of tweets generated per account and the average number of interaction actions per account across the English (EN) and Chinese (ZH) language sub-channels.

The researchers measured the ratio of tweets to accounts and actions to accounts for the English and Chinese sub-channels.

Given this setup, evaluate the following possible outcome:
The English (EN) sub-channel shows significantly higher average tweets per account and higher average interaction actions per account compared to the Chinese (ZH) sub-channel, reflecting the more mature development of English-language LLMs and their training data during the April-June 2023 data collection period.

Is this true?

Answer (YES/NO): NO